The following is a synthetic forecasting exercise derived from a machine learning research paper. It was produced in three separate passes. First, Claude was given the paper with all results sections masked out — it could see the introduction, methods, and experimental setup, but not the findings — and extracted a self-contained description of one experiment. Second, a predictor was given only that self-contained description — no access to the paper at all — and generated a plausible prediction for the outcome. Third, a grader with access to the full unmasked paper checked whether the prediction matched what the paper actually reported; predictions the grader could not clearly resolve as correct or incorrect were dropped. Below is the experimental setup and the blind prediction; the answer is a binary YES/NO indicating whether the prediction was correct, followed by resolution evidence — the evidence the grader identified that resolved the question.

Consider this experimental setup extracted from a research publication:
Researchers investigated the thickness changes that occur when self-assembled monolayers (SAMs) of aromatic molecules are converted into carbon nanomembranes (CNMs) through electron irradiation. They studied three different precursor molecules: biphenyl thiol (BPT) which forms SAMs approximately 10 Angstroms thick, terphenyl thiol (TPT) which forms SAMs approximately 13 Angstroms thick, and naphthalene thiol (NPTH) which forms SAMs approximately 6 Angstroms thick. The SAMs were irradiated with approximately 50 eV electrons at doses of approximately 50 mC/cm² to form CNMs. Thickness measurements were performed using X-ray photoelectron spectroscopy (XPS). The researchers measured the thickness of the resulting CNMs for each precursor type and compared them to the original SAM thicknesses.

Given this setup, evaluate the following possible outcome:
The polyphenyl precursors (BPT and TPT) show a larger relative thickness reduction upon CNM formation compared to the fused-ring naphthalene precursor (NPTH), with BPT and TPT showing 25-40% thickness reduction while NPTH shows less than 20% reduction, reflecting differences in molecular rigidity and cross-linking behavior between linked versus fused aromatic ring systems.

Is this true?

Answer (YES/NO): NO